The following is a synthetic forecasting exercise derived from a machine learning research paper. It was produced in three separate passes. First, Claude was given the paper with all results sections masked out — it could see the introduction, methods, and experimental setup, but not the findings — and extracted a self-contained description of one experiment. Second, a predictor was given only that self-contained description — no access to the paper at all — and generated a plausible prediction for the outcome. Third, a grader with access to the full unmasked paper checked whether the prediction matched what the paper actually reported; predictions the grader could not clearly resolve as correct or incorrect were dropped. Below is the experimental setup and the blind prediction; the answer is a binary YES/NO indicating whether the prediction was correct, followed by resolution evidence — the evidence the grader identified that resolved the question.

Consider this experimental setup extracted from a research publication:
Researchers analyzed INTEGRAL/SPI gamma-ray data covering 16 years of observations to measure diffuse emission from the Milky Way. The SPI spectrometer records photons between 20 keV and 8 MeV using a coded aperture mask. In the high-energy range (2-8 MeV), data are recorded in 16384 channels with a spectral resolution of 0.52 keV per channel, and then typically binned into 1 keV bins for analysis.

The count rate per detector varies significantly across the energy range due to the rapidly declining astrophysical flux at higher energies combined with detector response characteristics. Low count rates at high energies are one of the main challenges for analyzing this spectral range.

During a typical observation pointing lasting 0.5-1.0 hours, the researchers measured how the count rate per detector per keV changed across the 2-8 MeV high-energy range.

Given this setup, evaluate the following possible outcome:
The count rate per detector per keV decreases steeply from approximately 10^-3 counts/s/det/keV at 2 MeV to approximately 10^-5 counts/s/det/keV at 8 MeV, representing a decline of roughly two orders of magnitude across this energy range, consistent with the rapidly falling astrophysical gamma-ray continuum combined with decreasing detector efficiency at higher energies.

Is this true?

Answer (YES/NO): YES